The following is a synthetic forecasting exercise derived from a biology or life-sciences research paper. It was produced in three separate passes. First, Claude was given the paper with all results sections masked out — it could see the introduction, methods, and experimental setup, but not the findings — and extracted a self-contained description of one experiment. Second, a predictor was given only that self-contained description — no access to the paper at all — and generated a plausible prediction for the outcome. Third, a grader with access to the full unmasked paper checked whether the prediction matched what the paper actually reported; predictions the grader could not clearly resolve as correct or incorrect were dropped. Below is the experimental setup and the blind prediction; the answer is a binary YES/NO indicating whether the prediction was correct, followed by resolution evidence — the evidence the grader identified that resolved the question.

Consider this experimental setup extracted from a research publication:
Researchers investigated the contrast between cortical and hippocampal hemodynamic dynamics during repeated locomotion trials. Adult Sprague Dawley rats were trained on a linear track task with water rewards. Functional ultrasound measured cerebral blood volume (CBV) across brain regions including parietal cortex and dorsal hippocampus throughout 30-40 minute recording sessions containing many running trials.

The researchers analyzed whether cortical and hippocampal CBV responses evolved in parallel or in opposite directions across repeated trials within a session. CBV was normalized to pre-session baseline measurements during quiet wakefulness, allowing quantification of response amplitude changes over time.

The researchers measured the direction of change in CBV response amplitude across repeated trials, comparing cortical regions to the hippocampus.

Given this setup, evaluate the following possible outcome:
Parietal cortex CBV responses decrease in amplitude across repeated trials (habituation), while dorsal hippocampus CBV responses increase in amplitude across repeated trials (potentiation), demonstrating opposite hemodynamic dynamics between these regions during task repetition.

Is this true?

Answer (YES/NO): YES